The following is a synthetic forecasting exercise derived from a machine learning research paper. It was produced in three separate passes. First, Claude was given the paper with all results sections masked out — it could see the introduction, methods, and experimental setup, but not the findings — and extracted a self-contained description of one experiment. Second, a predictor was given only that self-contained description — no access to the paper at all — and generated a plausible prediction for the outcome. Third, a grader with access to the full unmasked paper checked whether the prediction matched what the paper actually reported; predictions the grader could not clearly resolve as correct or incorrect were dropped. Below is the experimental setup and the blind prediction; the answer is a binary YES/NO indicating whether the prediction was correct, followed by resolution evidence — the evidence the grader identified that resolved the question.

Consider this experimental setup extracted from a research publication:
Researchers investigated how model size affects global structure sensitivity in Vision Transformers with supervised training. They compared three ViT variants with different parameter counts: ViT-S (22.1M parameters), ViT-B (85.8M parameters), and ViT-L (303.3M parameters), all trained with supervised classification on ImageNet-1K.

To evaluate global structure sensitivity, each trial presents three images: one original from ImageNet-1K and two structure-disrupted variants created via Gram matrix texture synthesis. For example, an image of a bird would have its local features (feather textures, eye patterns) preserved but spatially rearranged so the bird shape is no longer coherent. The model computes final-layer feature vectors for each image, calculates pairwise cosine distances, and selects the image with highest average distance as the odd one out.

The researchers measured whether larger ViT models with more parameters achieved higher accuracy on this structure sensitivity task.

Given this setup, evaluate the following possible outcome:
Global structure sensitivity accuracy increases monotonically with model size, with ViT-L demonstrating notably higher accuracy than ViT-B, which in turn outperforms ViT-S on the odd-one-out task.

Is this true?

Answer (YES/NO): NO